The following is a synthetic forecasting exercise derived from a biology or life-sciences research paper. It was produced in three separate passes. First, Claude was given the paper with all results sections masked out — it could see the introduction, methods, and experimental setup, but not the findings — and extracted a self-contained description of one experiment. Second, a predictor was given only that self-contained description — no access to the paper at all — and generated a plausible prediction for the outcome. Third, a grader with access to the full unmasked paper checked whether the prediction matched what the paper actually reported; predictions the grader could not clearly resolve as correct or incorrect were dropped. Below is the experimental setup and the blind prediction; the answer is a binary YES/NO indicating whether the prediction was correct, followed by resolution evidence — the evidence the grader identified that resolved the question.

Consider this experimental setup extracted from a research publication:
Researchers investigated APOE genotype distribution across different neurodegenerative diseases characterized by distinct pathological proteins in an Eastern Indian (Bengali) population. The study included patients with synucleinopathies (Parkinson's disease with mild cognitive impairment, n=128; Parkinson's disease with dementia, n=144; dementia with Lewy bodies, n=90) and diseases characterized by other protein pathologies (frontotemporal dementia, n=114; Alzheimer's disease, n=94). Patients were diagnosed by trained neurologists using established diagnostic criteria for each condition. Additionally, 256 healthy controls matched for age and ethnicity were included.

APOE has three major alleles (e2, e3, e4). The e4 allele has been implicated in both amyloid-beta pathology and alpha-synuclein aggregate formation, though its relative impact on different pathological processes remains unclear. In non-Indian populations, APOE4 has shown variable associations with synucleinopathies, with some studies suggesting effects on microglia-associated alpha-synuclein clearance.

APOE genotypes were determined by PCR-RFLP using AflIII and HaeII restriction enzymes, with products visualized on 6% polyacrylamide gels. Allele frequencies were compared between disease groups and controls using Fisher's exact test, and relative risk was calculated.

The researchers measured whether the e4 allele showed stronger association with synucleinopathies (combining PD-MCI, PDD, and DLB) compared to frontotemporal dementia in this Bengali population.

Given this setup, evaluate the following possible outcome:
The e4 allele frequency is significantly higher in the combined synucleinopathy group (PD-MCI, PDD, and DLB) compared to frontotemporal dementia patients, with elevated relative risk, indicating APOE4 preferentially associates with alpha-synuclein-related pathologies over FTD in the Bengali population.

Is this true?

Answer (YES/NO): NO